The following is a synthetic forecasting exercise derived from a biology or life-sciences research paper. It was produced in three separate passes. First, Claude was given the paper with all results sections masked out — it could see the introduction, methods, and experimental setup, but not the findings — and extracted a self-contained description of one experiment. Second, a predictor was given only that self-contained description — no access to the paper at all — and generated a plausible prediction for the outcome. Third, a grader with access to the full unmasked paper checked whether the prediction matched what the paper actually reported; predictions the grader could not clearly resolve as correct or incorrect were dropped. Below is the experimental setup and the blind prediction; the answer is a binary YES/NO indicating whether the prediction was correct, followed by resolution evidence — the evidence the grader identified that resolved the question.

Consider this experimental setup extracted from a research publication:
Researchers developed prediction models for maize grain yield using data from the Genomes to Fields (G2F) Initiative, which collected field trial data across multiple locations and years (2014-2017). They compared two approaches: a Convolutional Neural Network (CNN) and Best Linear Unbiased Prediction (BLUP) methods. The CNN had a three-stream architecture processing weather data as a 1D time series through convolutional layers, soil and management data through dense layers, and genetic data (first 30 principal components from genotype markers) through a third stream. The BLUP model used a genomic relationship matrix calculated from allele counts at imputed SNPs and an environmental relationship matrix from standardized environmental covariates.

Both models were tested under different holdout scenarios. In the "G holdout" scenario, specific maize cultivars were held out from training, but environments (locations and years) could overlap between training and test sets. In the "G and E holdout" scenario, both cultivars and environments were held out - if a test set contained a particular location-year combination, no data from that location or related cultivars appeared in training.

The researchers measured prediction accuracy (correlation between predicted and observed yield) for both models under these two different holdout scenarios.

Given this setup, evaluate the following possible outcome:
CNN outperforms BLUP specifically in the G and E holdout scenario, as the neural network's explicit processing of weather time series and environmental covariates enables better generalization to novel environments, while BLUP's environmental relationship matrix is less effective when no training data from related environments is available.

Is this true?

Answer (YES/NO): YES